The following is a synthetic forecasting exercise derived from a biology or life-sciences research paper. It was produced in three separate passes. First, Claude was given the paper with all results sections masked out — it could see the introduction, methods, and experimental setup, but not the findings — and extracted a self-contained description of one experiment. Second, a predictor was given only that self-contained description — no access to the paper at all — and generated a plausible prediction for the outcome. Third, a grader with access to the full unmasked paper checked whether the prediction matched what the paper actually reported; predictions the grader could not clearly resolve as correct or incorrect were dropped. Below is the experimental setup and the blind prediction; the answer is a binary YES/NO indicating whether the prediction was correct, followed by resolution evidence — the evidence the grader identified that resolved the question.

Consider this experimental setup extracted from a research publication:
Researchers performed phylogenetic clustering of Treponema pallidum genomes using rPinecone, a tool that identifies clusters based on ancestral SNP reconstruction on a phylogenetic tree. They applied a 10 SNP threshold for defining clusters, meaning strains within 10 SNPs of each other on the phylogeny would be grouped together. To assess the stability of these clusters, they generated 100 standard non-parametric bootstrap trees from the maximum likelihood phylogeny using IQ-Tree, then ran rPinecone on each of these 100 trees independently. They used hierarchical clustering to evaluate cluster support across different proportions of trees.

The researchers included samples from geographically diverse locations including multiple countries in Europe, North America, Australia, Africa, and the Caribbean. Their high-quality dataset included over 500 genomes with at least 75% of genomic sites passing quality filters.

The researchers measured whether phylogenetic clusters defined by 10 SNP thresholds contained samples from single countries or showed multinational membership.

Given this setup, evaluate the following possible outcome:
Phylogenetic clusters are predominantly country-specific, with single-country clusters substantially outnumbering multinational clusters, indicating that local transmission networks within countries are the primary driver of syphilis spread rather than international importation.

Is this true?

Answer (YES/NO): NO